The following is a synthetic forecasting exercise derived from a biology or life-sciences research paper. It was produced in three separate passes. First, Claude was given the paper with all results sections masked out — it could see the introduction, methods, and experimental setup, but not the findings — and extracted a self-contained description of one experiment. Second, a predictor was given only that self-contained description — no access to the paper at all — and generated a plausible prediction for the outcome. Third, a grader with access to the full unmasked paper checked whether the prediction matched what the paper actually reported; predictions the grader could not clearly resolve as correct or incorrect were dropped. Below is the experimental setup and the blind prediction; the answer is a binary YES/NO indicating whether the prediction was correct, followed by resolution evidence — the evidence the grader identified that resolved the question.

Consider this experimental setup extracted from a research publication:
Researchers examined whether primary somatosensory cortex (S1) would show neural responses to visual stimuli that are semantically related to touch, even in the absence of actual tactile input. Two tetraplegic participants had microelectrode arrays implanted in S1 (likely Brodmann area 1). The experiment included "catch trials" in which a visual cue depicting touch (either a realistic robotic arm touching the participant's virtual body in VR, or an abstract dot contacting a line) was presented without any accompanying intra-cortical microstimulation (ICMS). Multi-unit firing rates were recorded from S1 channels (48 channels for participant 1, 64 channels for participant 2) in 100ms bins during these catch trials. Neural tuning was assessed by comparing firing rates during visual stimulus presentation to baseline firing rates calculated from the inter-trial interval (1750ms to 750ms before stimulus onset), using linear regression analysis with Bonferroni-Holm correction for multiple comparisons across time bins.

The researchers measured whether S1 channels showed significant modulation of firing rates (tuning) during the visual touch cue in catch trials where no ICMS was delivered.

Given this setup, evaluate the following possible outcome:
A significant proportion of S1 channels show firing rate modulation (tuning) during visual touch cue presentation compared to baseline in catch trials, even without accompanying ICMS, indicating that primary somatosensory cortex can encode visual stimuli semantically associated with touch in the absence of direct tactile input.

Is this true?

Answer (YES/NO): YES